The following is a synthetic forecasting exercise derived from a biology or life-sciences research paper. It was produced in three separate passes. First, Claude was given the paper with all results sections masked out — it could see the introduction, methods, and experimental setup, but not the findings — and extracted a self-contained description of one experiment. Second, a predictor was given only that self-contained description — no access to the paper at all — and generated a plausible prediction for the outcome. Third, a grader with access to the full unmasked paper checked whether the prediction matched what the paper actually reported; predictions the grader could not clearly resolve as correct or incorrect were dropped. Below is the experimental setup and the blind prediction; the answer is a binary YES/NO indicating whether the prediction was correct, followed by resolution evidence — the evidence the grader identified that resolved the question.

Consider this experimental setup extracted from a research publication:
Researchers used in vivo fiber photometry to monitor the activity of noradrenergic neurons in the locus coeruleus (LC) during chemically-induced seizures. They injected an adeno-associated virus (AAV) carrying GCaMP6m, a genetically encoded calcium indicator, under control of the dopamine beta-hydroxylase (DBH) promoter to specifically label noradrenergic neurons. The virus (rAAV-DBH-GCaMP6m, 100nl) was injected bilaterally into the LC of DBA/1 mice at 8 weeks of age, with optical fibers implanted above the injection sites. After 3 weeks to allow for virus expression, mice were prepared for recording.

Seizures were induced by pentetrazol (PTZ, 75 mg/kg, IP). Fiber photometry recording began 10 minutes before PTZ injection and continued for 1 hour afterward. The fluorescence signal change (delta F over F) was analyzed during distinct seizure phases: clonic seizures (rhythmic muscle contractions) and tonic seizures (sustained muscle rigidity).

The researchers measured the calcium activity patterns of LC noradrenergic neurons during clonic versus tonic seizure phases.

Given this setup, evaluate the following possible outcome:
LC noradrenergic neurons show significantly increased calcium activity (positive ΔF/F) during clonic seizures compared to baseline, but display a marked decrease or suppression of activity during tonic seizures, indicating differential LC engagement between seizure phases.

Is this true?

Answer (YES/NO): NO